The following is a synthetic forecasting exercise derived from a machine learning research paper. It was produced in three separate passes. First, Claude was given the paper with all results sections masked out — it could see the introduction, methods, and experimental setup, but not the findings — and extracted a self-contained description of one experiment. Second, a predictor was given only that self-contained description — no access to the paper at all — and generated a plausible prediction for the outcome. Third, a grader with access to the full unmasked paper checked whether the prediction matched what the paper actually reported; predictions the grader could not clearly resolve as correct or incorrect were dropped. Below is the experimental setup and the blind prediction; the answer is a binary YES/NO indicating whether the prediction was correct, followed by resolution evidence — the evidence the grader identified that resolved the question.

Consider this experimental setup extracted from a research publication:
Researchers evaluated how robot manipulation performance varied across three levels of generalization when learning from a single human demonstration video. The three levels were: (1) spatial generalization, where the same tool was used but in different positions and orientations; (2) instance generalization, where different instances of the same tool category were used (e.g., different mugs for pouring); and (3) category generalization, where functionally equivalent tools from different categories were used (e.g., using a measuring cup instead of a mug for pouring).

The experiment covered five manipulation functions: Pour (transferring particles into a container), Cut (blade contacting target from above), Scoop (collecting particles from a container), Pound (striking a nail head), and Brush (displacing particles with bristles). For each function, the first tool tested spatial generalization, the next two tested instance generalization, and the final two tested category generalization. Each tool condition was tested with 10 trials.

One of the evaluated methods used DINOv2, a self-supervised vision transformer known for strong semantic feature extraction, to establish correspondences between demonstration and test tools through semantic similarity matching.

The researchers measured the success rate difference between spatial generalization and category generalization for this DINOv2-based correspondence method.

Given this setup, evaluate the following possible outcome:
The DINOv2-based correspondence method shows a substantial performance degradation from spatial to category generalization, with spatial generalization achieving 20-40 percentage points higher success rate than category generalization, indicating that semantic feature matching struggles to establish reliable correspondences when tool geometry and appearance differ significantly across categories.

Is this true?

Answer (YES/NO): YES